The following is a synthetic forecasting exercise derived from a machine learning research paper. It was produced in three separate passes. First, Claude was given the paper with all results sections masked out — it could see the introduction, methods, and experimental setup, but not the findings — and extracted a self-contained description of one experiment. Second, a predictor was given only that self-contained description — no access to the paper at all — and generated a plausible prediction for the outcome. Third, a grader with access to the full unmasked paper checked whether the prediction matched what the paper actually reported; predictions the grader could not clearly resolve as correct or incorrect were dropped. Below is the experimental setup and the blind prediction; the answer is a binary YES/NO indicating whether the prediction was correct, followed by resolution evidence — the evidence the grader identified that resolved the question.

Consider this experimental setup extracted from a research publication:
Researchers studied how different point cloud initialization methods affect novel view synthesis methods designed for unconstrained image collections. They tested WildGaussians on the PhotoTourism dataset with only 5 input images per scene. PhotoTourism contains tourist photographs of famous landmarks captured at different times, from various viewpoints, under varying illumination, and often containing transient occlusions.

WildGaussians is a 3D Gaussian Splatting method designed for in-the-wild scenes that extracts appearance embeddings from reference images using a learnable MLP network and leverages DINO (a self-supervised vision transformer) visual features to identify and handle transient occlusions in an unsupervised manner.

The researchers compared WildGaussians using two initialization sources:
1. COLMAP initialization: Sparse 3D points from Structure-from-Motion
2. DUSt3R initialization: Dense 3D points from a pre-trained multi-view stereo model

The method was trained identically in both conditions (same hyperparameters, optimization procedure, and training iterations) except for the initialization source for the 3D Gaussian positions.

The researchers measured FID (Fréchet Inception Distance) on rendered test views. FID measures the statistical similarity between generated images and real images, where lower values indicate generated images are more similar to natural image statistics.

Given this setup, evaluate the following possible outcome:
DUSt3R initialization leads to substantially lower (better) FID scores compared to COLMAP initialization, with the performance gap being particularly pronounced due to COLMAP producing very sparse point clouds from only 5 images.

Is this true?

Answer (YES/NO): YES